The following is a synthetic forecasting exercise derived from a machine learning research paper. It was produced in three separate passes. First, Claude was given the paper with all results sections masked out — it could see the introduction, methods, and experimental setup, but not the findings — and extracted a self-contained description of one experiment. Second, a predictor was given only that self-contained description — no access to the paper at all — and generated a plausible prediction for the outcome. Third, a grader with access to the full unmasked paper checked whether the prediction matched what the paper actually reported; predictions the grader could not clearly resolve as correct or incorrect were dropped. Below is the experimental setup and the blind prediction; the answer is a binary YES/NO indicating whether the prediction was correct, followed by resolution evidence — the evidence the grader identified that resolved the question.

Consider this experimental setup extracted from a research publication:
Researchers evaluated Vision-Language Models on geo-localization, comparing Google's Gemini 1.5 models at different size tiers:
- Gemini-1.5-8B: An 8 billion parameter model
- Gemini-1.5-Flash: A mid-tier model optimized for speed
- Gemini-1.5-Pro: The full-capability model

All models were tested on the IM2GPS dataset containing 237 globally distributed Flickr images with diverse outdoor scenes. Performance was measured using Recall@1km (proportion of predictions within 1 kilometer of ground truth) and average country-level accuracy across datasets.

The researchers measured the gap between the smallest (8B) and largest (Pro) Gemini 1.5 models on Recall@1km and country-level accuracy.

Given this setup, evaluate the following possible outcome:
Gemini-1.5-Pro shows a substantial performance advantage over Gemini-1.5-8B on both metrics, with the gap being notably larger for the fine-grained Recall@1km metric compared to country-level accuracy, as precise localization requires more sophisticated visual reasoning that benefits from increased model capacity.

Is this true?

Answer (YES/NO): NO